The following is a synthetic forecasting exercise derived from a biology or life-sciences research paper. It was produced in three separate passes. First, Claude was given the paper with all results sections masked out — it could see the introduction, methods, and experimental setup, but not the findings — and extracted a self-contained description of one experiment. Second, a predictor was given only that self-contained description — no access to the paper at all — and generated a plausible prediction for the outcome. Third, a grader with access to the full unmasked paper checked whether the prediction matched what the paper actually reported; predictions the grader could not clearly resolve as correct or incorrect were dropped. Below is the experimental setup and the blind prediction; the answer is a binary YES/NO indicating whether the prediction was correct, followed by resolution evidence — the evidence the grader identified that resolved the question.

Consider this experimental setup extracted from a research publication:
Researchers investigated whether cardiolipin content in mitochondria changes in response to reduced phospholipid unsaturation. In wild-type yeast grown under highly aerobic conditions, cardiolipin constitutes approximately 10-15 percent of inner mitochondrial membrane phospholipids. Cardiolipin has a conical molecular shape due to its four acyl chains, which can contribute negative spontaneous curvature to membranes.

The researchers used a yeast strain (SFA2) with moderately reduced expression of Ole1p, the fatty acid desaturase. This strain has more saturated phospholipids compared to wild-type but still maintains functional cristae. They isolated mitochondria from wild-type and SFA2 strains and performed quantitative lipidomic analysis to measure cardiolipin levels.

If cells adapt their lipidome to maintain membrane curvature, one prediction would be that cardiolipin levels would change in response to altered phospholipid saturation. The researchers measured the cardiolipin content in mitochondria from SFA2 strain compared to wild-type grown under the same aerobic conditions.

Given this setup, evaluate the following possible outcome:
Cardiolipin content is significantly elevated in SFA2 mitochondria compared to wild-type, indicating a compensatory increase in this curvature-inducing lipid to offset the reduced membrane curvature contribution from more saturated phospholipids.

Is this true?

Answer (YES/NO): YES